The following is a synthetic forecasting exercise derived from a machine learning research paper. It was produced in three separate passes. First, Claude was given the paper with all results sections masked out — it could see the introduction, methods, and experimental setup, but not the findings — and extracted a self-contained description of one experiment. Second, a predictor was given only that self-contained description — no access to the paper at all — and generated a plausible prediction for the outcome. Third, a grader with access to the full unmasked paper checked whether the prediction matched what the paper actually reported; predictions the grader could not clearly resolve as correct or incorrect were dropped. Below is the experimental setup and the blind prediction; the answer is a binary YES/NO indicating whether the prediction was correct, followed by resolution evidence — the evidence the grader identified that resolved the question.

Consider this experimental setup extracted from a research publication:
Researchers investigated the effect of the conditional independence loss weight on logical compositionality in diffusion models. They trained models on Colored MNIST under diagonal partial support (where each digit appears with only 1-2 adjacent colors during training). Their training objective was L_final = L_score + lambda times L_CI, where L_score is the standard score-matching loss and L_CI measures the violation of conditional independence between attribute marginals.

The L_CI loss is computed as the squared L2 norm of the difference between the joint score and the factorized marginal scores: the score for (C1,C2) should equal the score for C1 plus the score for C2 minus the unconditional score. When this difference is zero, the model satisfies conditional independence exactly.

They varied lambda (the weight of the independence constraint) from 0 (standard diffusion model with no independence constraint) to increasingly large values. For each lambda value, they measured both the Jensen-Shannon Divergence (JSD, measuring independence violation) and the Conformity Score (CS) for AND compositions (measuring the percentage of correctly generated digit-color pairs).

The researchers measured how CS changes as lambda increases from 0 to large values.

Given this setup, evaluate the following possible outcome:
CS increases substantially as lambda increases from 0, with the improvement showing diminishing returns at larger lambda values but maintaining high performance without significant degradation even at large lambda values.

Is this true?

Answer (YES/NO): NO